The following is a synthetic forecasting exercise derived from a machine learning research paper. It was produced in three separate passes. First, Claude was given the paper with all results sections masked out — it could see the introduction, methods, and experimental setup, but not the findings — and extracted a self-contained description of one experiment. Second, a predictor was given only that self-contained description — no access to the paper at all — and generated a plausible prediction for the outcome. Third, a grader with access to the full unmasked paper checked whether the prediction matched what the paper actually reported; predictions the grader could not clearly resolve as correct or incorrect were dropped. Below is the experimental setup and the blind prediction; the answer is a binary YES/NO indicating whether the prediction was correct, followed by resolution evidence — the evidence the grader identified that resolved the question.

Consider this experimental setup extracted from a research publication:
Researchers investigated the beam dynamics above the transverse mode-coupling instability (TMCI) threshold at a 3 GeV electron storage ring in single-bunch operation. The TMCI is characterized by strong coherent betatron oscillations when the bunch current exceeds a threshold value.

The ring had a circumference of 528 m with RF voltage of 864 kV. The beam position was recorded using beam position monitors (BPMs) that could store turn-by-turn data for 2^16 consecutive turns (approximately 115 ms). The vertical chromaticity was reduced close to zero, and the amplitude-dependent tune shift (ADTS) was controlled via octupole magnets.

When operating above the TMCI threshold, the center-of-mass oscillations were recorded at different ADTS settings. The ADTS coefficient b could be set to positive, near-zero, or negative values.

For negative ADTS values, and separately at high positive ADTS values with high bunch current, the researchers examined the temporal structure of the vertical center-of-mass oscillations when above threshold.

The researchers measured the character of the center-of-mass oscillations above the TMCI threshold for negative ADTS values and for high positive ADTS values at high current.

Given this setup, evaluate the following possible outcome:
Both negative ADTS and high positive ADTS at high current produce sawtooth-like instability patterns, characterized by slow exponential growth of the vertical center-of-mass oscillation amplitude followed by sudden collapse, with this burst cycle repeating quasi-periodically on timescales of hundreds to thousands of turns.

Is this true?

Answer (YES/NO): NO